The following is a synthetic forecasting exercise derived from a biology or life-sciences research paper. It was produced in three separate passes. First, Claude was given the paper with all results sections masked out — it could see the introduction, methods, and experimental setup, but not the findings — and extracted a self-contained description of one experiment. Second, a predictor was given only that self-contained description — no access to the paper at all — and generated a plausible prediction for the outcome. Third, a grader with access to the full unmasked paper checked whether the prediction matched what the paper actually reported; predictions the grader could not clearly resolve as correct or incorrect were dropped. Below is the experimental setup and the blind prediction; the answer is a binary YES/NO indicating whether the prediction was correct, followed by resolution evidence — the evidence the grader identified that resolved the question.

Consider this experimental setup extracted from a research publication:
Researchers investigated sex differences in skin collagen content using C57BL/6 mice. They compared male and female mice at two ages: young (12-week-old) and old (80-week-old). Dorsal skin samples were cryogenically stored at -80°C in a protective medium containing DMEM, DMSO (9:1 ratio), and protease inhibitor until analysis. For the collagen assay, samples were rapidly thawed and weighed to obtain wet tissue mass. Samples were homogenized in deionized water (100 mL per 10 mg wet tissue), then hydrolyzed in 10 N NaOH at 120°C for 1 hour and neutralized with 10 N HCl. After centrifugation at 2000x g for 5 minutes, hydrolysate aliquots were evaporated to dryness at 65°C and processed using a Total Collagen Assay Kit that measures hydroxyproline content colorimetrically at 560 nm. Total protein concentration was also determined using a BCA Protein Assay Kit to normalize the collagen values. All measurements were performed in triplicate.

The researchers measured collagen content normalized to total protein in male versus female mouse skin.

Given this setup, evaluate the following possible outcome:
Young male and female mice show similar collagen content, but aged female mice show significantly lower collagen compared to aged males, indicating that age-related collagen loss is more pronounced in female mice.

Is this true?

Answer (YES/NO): NO